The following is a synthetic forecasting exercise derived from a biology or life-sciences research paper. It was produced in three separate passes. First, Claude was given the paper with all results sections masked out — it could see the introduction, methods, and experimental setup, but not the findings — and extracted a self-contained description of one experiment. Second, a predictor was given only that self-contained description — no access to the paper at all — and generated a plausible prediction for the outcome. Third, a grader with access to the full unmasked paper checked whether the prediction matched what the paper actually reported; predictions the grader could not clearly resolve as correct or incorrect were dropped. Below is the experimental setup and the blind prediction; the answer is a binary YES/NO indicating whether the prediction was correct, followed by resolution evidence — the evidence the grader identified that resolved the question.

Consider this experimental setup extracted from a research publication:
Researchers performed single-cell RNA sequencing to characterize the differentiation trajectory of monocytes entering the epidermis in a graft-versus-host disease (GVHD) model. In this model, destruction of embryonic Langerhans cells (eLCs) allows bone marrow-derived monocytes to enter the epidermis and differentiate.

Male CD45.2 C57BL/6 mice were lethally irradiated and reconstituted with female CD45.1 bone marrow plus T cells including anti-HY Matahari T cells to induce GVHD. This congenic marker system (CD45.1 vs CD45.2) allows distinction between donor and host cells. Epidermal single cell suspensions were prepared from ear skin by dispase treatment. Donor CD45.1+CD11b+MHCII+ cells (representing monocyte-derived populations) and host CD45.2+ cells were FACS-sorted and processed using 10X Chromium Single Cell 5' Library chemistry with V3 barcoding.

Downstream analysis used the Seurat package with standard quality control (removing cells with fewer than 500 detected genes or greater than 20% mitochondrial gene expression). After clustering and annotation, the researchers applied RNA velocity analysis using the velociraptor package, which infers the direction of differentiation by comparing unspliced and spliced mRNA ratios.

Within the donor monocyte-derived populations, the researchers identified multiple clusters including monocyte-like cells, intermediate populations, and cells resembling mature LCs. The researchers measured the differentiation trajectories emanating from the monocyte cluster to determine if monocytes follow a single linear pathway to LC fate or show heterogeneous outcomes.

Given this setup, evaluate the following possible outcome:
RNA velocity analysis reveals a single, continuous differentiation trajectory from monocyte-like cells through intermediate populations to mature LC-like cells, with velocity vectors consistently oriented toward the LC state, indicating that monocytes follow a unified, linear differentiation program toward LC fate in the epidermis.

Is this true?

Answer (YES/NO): NO